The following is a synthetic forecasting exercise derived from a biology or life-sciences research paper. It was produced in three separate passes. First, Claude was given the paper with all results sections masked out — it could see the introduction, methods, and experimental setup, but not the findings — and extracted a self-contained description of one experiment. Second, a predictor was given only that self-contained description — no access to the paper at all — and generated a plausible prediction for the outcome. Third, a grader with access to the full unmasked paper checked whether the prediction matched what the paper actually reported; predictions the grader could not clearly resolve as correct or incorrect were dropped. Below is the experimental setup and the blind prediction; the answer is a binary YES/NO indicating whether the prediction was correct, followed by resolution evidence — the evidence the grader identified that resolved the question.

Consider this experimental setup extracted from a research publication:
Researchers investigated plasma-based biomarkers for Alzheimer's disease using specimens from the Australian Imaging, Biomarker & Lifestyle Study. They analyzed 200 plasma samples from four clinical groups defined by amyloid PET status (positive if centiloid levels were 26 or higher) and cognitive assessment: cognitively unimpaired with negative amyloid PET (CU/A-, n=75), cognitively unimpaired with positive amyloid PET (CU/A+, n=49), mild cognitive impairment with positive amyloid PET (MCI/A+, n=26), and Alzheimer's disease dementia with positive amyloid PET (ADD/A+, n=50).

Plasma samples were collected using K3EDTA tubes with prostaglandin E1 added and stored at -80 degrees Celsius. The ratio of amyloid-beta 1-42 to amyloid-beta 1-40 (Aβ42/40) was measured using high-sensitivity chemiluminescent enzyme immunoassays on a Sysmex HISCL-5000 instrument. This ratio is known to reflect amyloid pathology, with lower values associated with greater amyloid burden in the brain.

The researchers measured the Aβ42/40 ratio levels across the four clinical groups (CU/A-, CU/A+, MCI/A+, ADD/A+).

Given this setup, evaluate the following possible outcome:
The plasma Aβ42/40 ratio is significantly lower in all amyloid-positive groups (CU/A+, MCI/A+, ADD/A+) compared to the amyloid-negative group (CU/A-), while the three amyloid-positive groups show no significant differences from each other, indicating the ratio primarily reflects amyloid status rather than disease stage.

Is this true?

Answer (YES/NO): NO